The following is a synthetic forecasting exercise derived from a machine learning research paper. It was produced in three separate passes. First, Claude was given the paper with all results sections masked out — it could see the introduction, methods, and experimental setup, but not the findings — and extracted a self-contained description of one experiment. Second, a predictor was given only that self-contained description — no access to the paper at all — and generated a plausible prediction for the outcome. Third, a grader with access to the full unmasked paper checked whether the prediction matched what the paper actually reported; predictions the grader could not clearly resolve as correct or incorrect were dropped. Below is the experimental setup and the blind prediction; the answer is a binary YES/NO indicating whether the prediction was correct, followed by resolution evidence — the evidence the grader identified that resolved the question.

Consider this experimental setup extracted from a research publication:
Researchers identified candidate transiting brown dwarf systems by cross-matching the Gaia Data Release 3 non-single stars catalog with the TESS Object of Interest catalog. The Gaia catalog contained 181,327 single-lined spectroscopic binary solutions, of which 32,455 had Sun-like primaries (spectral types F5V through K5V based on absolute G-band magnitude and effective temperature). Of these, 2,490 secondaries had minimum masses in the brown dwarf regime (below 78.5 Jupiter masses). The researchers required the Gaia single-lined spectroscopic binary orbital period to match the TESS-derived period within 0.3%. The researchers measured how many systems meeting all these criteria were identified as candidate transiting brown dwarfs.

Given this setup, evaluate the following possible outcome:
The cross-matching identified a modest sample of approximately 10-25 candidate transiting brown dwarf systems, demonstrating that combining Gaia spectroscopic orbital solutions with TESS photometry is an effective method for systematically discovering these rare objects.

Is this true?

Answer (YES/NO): NO